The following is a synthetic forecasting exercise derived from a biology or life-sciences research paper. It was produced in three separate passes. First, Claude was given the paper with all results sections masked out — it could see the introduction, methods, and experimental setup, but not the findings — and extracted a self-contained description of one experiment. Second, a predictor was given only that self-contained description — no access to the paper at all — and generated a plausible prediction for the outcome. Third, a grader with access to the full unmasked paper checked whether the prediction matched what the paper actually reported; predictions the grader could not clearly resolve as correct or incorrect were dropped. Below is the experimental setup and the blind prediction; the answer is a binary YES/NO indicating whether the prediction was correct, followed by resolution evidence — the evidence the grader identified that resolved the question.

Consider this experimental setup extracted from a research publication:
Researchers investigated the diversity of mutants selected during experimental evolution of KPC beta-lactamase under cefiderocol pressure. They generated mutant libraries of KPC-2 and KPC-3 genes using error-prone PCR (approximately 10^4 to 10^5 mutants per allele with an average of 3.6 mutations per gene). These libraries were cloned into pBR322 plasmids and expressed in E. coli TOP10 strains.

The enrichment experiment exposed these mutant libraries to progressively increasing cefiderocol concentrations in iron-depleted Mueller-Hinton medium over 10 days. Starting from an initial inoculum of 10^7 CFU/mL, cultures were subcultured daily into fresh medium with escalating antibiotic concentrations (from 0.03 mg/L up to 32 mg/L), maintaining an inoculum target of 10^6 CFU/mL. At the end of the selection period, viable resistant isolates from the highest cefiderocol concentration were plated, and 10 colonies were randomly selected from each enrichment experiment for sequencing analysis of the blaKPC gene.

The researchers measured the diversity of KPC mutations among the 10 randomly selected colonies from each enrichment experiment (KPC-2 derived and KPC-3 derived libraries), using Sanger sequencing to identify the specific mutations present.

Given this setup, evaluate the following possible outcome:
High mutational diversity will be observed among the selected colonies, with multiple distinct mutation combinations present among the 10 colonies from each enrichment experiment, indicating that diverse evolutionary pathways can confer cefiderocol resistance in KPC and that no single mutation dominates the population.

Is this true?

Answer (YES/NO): NO